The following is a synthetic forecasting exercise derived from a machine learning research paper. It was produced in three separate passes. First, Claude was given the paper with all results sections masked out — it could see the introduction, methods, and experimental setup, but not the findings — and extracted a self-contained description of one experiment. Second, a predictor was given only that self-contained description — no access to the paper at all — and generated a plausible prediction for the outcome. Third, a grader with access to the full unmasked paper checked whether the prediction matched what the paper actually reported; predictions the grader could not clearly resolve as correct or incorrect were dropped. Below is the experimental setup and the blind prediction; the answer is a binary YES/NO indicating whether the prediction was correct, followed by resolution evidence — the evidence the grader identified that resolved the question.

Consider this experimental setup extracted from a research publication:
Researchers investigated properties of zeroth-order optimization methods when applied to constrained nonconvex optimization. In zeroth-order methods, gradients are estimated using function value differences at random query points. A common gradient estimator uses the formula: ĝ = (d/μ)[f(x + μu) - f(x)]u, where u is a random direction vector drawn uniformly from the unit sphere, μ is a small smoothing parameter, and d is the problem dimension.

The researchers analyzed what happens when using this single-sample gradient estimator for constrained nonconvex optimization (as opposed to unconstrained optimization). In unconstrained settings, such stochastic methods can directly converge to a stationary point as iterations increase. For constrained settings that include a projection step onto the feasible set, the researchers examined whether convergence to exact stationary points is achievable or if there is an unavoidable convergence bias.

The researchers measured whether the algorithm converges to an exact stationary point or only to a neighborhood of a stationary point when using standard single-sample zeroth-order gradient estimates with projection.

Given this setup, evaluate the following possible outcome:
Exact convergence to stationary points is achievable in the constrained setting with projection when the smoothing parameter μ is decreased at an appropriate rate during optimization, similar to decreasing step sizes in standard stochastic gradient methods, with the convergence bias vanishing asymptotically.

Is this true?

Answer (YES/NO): NO